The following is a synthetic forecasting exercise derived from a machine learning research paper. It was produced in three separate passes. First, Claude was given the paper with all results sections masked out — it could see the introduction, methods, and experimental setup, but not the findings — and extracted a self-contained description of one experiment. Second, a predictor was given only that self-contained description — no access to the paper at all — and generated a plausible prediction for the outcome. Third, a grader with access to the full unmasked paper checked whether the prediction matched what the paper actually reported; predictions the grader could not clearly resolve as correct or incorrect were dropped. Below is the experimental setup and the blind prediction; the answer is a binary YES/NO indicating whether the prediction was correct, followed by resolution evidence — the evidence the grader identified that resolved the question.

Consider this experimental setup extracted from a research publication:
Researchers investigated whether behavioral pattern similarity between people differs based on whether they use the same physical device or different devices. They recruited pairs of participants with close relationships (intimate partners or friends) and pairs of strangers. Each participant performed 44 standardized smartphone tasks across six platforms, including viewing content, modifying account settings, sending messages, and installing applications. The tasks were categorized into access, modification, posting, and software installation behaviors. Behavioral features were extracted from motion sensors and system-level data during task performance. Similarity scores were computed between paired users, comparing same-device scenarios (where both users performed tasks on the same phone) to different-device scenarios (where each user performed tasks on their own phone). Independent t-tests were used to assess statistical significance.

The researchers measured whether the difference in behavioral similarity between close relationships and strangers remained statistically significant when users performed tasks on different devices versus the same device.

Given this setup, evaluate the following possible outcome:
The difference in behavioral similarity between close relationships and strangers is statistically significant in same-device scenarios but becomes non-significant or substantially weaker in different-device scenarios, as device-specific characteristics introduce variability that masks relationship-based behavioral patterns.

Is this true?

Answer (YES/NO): YES